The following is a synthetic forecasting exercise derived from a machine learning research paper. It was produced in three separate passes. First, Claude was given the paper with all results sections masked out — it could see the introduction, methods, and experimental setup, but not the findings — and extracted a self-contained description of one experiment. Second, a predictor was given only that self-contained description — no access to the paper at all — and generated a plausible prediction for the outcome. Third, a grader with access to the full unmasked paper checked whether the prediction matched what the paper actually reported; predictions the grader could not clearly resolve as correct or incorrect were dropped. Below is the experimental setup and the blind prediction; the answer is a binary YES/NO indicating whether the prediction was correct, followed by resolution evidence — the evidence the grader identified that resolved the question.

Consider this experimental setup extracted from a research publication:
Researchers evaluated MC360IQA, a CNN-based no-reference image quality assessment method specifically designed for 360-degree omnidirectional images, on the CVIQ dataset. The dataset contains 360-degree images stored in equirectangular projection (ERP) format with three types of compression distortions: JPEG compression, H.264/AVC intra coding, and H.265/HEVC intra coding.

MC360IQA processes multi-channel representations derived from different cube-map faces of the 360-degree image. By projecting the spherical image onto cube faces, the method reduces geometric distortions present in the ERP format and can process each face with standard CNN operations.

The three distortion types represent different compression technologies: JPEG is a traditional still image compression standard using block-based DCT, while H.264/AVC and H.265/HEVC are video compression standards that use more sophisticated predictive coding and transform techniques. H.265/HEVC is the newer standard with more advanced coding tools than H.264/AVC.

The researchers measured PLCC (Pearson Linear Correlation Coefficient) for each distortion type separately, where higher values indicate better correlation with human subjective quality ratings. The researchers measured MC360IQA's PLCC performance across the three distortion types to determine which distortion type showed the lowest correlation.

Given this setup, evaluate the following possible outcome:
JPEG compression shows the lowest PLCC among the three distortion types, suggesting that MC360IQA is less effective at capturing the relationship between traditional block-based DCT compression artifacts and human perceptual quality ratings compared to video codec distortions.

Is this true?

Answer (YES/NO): NO